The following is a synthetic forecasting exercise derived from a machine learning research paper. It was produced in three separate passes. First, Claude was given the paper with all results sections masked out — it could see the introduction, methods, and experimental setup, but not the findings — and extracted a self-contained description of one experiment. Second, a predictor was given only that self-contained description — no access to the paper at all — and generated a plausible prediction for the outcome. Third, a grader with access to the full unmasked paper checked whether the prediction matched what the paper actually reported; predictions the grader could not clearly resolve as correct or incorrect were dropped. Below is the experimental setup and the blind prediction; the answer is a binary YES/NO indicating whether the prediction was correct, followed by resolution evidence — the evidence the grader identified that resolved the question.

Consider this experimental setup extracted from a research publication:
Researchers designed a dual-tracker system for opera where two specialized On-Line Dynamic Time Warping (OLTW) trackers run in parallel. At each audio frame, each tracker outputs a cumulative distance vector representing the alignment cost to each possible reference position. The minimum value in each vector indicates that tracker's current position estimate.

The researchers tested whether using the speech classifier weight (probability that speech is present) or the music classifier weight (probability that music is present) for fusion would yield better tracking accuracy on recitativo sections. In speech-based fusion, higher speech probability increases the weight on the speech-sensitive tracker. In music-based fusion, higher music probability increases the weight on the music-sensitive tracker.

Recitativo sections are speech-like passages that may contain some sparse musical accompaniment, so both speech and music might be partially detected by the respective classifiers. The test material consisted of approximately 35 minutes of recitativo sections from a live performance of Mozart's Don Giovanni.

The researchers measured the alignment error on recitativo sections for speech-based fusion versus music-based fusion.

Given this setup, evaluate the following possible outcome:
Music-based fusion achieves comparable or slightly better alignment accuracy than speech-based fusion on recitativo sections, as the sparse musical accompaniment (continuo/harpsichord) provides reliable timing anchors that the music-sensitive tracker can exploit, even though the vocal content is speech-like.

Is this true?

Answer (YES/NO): NO